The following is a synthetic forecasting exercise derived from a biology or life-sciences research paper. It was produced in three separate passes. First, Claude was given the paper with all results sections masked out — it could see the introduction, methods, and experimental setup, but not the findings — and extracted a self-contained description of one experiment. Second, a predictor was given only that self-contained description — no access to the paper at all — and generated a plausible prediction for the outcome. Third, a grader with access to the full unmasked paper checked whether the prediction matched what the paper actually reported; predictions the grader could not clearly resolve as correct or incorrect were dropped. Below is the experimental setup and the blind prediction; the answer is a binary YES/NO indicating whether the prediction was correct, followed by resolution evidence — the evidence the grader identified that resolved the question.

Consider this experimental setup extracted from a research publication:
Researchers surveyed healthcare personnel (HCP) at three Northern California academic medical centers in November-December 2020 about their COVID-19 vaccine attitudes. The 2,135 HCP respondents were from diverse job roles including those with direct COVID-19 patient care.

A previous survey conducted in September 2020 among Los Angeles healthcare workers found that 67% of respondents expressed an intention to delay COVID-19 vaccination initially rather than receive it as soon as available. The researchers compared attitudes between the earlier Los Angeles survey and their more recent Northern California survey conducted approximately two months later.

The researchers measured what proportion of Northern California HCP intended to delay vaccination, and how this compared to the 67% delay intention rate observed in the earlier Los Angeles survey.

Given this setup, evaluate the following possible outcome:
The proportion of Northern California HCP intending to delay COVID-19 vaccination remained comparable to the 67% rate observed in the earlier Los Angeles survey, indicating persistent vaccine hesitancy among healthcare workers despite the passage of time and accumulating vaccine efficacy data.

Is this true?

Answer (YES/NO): NO